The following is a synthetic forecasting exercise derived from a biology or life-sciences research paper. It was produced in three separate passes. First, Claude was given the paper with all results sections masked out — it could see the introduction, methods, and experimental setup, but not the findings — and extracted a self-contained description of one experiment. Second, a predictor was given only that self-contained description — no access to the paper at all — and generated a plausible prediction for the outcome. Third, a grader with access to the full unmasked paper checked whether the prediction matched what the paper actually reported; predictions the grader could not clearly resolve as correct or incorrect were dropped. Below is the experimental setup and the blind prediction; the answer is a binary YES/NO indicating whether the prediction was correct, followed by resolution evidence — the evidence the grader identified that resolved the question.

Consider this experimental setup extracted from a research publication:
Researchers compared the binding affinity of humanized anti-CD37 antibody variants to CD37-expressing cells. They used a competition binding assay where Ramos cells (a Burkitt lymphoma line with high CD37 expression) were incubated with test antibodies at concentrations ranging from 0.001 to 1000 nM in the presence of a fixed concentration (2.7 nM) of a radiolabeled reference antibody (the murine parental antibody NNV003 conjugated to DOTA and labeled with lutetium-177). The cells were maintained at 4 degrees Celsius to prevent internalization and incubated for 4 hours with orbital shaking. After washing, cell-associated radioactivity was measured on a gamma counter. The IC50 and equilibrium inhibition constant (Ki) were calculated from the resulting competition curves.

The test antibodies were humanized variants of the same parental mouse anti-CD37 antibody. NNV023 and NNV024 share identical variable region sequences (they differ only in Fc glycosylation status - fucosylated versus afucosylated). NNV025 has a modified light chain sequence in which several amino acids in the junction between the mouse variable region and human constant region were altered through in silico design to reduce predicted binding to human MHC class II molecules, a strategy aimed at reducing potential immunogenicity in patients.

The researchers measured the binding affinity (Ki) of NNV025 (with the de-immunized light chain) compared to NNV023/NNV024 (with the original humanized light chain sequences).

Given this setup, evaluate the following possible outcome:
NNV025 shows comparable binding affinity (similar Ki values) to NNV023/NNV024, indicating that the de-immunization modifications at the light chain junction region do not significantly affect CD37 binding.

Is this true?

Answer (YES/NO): YES